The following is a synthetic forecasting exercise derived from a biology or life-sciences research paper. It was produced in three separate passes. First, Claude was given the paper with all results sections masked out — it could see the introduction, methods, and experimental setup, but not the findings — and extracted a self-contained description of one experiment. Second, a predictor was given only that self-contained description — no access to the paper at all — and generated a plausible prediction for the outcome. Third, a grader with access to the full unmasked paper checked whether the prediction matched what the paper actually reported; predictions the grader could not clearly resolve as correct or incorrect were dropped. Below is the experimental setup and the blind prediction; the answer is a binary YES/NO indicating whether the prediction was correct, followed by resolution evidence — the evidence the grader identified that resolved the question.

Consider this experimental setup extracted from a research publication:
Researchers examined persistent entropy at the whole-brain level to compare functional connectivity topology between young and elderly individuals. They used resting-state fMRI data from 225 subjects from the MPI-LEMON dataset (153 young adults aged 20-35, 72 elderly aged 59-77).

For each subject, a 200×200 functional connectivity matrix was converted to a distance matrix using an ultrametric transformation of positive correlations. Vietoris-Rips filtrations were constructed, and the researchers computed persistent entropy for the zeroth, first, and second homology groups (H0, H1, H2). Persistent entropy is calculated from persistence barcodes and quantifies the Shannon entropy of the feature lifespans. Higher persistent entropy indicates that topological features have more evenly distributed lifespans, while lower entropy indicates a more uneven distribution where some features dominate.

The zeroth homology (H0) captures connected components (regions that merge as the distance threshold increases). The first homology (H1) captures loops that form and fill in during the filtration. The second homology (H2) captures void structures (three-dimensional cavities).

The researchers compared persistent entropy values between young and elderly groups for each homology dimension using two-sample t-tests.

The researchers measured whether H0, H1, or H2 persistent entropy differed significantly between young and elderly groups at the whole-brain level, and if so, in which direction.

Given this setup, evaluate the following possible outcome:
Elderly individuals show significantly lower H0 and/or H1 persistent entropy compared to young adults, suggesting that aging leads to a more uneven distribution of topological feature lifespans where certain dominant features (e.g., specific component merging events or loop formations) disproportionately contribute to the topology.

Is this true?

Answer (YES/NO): NO